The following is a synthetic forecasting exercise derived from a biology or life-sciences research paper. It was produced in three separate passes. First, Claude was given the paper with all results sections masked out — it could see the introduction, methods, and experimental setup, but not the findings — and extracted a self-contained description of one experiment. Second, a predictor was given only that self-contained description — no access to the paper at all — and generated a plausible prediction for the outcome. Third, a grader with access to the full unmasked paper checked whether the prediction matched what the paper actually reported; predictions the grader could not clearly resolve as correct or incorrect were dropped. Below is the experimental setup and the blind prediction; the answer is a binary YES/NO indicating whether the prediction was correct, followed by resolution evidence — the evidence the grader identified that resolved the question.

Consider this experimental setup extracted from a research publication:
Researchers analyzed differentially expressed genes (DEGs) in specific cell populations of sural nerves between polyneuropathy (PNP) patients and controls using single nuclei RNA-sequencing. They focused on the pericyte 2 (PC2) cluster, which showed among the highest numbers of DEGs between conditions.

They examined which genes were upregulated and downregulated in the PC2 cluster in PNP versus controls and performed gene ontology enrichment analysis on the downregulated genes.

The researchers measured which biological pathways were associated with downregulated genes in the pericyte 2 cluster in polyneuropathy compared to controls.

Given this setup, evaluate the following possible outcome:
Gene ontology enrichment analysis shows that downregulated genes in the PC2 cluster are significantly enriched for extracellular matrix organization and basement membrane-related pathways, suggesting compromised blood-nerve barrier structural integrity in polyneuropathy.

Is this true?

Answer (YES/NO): NO